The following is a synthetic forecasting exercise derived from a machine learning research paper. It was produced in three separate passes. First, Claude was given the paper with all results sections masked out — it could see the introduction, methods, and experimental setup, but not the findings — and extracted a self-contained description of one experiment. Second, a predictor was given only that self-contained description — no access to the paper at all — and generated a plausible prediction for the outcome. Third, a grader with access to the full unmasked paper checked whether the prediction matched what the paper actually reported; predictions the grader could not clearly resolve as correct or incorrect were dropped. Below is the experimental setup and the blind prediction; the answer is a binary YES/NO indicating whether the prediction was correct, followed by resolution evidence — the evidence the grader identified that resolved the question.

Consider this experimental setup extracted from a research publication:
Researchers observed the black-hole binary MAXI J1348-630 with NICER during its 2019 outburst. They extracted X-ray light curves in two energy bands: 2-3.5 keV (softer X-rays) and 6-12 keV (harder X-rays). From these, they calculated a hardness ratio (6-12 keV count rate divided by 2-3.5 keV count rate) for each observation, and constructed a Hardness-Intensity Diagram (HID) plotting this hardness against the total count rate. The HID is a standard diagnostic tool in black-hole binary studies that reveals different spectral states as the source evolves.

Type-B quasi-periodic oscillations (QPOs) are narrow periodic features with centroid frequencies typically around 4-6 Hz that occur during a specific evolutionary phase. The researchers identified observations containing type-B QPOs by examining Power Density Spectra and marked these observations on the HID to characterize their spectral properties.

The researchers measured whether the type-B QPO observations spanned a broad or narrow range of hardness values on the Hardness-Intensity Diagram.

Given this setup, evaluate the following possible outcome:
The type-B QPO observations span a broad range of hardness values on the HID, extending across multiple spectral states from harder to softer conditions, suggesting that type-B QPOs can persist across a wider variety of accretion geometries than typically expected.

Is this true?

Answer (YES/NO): NO